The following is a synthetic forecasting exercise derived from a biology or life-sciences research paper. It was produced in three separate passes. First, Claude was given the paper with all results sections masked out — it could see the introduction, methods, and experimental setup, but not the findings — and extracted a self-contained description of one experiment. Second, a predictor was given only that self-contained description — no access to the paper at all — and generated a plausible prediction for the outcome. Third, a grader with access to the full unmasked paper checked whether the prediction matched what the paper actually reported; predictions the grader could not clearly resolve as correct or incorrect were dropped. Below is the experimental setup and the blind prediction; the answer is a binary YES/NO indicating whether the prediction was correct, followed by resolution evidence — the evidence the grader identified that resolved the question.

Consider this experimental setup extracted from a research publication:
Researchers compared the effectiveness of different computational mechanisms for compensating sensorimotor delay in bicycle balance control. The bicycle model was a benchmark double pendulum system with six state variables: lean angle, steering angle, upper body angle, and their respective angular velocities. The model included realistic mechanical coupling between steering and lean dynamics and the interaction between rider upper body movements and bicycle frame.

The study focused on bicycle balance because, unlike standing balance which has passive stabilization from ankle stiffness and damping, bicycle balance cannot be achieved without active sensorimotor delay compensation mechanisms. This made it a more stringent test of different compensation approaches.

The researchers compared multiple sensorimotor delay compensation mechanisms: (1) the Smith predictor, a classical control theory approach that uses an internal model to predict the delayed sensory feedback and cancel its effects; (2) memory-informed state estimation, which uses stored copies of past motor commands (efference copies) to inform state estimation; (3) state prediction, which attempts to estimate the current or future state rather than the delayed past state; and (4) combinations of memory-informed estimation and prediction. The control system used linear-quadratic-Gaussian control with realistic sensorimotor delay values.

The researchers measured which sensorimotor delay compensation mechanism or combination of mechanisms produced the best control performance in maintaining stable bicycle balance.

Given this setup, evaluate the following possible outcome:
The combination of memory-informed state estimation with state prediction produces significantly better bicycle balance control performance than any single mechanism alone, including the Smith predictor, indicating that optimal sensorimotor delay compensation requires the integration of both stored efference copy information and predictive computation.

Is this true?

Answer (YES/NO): YES